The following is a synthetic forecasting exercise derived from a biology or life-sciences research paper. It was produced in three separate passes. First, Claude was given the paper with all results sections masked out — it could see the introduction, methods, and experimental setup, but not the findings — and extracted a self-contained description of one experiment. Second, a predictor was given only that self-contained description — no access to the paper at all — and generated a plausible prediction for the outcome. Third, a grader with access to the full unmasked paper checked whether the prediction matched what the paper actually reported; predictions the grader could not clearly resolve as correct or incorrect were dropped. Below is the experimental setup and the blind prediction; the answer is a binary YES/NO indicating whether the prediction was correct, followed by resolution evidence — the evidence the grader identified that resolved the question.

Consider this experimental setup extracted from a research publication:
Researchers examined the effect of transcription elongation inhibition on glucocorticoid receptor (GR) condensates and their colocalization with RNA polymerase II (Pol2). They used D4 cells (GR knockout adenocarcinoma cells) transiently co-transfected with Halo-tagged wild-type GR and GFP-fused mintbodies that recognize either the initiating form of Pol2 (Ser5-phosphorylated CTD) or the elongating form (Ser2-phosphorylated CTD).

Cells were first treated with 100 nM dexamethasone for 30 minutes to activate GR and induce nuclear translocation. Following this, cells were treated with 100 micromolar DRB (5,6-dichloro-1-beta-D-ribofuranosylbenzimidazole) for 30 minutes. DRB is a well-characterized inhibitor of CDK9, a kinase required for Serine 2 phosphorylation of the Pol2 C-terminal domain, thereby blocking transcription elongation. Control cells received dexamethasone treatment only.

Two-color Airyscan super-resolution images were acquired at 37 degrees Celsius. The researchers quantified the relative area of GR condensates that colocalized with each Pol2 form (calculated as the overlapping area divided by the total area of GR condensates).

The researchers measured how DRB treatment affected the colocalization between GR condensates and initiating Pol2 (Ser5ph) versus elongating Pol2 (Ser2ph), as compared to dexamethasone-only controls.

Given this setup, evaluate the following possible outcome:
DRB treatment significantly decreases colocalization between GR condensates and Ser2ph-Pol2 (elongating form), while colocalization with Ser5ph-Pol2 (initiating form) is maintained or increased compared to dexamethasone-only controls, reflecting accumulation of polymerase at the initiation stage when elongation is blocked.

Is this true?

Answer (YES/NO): YES